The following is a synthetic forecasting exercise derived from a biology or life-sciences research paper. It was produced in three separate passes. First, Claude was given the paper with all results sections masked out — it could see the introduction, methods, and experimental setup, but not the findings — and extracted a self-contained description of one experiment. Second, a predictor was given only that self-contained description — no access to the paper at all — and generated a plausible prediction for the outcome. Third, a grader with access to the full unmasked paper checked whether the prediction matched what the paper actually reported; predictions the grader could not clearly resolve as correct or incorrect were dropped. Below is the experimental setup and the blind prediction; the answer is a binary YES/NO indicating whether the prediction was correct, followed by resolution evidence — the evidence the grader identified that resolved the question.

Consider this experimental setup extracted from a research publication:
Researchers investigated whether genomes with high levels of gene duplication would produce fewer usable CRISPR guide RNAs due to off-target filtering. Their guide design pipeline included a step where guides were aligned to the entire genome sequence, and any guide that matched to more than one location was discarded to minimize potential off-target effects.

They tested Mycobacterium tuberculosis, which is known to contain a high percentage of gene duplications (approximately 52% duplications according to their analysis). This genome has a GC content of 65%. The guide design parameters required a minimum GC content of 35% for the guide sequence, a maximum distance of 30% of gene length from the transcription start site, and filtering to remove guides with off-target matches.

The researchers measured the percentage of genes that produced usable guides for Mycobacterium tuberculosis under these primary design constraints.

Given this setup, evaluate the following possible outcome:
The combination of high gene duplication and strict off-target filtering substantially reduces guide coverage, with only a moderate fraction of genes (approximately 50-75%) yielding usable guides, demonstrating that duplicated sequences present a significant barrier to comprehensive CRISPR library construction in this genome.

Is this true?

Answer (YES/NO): NO